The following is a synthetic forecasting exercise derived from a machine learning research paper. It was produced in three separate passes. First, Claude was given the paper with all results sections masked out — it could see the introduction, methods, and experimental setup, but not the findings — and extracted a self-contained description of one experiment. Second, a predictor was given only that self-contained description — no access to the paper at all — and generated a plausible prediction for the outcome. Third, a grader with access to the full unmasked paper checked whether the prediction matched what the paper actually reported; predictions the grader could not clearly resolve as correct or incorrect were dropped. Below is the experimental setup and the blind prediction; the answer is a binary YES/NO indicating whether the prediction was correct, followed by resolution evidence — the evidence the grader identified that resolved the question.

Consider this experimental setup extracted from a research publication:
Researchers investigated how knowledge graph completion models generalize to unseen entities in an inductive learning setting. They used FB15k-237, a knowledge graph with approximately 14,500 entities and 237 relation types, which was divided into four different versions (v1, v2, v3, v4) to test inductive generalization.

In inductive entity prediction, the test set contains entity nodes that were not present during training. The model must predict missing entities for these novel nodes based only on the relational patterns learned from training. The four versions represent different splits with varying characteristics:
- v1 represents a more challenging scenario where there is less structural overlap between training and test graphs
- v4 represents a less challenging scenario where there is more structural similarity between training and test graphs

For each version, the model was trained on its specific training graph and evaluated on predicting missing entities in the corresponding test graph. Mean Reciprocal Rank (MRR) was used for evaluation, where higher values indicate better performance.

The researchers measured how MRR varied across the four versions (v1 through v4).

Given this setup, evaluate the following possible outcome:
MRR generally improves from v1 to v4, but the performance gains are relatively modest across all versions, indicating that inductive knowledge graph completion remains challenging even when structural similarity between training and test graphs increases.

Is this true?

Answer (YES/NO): NO